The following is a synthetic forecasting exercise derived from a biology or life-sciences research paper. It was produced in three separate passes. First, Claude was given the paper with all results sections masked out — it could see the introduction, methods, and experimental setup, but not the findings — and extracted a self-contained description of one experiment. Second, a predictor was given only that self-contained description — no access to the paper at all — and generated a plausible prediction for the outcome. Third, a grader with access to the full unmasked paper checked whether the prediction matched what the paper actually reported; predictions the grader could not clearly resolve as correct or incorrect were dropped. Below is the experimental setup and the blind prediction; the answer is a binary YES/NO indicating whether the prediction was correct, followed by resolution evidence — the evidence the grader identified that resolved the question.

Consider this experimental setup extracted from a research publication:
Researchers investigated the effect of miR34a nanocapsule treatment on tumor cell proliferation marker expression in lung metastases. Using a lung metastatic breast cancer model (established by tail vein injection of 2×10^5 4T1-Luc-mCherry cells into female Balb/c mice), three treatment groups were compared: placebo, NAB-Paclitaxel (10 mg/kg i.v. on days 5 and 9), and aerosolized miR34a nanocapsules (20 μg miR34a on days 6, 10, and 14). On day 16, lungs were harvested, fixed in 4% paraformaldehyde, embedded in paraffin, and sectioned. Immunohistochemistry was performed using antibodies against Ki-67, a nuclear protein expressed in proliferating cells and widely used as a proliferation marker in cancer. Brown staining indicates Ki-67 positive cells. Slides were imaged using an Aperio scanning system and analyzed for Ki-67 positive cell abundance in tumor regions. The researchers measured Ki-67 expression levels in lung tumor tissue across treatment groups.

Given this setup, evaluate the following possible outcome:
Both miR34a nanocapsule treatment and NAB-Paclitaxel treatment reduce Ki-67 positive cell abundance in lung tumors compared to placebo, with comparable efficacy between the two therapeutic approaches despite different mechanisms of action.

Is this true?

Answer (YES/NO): NO